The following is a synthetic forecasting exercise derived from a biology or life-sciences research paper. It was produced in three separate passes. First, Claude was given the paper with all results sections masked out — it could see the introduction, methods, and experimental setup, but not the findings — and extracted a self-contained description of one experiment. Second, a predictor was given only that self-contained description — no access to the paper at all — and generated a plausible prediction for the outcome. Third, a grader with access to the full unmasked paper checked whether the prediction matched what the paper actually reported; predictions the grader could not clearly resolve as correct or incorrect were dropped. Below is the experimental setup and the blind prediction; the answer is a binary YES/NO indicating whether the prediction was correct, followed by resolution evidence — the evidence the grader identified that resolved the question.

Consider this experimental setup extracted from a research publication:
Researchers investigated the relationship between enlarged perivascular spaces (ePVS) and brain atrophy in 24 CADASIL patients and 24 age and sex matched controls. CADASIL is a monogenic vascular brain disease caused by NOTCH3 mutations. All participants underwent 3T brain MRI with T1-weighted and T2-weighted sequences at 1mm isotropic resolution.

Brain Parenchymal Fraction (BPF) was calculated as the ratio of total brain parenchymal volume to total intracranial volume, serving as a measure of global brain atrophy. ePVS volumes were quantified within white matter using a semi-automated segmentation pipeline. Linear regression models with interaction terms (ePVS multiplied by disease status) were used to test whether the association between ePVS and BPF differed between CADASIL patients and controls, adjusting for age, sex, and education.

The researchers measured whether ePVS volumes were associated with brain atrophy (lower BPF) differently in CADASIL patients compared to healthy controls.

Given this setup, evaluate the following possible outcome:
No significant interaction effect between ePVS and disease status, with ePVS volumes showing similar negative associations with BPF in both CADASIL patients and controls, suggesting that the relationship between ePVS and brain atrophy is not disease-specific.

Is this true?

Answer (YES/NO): NO